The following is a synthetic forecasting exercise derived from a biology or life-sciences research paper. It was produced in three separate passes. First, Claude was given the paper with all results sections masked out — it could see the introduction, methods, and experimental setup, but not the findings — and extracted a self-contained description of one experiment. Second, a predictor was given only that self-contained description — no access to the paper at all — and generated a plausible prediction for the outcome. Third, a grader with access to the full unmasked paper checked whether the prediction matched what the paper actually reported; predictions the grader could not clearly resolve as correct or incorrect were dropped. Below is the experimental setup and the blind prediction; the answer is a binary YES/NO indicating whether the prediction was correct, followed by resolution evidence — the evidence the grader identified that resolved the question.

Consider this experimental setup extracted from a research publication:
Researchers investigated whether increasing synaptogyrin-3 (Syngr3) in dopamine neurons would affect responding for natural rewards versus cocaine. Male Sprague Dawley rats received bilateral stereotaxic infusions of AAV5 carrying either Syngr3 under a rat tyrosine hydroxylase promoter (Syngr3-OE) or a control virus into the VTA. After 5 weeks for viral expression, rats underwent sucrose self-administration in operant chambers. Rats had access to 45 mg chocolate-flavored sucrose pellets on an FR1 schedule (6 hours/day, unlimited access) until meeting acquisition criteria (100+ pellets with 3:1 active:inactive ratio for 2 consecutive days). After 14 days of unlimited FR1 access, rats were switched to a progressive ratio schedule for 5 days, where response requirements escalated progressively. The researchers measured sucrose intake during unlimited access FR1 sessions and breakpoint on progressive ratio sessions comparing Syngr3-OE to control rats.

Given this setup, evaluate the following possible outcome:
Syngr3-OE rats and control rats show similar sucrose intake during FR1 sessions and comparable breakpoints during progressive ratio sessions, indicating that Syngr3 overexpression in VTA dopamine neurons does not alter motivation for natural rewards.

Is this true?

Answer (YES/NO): YES